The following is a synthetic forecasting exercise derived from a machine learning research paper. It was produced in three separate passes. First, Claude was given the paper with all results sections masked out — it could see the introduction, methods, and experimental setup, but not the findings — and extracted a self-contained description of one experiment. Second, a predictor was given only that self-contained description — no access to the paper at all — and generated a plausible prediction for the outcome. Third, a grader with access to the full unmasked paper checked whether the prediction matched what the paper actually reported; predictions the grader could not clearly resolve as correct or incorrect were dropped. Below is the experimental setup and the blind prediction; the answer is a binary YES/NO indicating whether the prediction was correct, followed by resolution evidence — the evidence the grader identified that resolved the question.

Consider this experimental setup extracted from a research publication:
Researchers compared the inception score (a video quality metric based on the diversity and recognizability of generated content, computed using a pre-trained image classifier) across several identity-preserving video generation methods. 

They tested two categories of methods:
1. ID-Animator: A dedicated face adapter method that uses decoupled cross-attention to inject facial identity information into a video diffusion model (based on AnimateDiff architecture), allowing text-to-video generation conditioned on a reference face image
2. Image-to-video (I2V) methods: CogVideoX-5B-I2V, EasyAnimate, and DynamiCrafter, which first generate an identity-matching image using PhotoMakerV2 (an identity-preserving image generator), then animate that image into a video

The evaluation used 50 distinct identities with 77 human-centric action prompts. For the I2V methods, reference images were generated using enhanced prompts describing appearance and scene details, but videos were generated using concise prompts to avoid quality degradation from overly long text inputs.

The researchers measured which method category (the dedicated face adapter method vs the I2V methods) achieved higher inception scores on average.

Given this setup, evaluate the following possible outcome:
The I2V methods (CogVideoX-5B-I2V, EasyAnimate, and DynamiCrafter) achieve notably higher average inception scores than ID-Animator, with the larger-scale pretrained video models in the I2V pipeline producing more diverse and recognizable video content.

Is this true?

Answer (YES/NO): YES